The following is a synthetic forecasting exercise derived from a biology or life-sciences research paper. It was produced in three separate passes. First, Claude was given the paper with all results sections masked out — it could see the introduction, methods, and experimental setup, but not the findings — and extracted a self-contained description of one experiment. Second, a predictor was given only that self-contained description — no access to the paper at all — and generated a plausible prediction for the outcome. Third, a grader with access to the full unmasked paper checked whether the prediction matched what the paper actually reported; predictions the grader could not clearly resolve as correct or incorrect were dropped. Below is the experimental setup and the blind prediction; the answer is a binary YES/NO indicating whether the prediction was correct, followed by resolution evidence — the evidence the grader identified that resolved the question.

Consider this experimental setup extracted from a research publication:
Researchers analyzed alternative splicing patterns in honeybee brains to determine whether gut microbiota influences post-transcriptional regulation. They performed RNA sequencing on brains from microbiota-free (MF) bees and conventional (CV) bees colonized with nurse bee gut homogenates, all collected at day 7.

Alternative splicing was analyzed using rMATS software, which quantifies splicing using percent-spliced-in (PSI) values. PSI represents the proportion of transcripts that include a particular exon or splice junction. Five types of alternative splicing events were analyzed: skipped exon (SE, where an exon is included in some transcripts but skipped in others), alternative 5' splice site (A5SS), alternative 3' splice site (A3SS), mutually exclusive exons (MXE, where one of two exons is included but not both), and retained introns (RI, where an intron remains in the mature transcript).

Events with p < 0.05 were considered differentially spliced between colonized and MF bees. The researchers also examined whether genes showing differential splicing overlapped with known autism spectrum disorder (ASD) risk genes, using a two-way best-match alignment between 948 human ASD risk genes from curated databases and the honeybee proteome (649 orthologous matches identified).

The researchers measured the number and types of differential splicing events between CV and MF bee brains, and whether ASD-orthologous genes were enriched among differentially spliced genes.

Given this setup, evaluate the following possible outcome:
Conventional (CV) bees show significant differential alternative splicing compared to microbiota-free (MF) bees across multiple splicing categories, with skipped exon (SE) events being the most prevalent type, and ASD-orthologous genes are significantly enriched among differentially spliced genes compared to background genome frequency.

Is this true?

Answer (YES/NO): NO